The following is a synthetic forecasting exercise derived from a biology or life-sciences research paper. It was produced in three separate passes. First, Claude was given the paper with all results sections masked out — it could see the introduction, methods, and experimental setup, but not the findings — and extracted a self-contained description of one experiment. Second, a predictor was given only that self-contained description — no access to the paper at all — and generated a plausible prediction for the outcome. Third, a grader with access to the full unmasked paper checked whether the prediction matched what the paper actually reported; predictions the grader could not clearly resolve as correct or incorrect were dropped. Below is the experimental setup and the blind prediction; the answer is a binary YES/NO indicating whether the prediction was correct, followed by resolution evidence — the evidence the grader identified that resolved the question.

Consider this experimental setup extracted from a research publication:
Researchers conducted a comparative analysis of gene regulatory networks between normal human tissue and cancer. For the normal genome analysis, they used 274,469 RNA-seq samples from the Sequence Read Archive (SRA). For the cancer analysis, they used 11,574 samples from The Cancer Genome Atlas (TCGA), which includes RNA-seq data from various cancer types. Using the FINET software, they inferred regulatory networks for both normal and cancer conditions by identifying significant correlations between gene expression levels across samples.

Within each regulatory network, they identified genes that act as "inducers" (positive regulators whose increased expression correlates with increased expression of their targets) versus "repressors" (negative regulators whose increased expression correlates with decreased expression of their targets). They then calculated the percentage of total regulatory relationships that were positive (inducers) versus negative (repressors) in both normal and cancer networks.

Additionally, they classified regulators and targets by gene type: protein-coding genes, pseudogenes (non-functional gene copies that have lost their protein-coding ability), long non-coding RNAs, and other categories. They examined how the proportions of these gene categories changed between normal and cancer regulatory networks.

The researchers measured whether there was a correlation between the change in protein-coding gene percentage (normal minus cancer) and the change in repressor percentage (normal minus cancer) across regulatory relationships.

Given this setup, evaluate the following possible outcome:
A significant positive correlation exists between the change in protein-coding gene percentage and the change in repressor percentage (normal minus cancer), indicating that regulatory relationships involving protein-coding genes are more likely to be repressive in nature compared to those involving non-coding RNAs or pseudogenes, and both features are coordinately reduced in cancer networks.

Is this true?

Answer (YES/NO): YES